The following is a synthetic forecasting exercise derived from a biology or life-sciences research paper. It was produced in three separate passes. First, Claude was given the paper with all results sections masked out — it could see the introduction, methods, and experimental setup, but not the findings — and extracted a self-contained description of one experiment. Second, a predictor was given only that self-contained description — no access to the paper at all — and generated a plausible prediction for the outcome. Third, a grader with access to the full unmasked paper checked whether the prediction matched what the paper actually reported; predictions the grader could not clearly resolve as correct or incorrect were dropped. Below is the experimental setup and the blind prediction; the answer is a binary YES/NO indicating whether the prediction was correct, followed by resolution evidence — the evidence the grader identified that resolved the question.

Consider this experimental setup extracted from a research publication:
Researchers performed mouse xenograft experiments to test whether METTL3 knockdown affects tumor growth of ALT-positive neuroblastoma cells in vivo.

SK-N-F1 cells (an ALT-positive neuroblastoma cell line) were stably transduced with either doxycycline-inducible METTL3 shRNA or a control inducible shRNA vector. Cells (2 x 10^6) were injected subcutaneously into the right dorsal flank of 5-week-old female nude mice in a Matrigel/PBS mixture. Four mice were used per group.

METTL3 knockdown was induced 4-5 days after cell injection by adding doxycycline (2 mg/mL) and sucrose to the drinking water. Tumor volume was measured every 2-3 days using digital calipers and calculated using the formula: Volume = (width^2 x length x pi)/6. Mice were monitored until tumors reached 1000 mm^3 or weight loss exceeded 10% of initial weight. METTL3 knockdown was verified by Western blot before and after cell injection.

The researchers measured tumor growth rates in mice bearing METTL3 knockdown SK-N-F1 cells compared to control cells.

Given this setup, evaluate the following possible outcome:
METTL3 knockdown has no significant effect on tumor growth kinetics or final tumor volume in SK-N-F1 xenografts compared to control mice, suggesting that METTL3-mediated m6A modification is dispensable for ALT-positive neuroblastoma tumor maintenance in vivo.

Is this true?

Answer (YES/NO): NO